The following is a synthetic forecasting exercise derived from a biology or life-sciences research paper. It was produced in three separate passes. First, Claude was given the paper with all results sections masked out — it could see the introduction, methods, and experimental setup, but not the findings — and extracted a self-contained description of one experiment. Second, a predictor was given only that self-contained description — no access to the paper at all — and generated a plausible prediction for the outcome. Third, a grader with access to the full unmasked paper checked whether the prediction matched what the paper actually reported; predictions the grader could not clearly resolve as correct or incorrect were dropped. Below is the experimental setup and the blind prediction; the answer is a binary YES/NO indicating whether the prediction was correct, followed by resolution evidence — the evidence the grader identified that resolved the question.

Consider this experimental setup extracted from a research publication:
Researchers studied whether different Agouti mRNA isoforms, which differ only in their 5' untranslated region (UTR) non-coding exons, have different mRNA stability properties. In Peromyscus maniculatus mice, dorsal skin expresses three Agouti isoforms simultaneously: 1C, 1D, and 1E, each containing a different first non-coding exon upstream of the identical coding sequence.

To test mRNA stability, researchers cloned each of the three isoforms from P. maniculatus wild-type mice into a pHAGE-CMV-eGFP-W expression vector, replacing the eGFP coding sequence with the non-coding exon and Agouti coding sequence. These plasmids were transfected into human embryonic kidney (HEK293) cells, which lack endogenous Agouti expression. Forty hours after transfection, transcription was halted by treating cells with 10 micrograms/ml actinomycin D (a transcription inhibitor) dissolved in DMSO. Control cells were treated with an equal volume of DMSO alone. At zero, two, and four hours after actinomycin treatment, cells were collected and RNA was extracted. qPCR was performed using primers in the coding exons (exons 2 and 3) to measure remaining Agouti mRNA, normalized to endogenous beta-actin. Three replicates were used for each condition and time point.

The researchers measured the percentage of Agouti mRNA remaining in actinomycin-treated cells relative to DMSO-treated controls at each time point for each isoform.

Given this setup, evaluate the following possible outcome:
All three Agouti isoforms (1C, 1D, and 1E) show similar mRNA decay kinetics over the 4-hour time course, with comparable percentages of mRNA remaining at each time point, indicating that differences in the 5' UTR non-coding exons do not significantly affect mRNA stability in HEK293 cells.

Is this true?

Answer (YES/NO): YES